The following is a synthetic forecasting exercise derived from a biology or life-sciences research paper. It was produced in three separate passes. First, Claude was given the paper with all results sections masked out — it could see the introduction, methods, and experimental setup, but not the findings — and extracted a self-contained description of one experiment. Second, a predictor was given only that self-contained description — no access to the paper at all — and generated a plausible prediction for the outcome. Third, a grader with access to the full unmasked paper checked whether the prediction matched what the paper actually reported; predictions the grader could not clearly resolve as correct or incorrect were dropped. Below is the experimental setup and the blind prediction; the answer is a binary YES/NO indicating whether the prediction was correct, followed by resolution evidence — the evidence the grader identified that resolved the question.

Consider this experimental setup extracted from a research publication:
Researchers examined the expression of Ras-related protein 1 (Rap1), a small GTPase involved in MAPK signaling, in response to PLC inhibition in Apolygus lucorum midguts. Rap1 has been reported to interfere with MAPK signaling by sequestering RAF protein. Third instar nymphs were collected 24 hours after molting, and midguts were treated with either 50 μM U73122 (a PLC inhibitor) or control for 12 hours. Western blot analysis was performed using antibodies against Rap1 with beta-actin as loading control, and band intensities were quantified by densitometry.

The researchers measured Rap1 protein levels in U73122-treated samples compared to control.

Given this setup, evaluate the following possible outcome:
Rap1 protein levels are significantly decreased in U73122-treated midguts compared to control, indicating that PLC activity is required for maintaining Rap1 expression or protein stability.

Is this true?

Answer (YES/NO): NO